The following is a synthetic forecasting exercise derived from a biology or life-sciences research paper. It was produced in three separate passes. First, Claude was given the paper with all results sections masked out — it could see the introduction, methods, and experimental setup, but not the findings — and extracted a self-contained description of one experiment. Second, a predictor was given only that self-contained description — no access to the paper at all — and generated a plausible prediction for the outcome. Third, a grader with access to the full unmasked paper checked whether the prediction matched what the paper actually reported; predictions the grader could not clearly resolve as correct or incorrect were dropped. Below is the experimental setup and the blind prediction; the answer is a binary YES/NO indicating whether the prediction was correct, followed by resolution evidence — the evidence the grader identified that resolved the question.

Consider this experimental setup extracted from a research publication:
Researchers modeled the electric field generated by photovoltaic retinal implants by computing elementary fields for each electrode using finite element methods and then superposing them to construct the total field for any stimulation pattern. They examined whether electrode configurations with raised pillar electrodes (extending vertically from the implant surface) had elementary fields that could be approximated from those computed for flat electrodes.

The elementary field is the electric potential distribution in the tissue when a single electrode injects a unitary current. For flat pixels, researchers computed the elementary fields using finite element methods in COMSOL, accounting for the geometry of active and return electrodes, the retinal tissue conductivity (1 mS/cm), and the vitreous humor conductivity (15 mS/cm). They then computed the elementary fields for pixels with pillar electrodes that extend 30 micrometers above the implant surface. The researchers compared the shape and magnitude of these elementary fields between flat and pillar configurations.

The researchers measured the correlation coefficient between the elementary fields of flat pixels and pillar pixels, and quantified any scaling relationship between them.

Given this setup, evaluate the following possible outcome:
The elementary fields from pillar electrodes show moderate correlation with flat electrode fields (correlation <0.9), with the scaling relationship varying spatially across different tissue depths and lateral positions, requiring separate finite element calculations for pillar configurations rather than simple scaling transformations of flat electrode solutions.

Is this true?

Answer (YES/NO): NO